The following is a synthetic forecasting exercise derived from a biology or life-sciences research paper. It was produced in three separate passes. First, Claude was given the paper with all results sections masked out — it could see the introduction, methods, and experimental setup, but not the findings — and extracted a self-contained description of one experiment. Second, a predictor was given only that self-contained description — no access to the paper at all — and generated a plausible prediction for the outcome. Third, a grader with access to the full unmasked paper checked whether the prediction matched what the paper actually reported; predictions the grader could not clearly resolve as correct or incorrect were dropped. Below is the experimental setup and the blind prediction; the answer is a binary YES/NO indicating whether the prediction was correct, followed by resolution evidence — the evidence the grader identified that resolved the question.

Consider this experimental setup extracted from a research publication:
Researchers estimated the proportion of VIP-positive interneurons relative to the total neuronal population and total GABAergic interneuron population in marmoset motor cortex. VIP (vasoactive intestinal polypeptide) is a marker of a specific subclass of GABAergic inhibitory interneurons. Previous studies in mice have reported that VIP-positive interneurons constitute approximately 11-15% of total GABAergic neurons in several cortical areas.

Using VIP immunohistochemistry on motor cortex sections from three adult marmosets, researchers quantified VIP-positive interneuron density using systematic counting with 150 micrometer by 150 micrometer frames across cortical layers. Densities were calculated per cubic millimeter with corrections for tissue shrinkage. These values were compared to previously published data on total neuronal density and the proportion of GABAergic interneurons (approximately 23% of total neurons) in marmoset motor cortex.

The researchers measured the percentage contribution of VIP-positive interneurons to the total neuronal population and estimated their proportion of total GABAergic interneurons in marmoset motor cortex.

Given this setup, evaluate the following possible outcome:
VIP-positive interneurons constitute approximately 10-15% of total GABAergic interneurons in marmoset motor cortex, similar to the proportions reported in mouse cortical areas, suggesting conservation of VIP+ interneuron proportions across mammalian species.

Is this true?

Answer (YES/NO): NO